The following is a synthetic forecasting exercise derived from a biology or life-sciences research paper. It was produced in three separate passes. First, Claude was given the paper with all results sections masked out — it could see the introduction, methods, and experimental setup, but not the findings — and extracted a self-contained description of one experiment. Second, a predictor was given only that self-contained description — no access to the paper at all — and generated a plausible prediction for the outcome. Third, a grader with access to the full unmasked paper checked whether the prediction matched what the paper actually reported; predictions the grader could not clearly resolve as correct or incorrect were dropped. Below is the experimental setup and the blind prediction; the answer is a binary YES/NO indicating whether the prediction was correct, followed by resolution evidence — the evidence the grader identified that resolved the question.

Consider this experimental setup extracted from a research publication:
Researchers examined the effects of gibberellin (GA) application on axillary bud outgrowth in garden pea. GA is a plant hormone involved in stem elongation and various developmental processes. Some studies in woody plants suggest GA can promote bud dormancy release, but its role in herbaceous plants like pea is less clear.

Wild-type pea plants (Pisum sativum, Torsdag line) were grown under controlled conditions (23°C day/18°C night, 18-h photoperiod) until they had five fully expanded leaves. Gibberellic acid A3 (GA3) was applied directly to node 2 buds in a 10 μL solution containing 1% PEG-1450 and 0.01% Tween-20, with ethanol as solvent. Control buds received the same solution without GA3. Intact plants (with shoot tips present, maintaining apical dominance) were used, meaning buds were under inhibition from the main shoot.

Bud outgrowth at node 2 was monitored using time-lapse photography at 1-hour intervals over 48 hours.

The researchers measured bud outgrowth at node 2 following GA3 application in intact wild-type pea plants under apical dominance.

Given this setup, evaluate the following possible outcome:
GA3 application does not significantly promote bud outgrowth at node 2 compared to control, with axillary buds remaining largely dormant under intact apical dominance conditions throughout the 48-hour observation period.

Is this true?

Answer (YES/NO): YES